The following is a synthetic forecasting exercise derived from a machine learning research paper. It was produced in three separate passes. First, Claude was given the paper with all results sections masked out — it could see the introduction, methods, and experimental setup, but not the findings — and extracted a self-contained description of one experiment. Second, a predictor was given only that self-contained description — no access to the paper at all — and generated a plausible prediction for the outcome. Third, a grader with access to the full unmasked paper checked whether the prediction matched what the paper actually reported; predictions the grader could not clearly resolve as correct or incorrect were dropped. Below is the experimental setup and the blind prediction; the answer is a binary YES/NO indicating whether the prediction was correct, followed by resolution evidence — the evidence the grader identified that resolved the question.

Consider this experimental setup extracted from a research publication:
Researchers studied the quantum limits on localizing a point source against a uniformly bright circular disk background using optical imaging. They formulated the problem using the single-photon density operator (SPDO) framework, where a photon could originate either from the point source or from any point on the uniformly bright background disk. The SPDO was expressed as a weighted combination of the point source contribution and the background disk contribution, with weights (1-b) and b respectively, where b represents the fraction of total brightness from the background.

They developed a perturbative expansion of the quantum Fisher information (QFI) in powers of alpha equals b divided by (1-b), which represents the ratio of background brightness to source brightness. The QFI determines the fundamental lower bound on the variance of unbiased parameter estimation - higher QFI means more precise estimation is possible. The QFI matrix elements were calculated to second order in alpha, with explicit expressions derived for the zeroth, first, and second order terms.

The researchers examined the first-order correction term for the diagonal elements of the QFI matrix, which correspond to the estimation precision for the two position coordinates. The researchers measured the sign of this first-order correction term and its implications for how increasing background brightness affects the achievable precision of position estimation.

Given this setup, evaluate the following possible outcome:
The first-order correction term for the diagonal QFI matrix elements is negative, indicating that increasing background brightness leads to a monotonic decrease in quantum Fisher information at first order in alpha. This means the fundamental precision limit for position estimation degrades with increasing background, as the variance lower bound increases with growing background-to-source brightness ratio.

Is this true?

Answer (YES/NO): YES